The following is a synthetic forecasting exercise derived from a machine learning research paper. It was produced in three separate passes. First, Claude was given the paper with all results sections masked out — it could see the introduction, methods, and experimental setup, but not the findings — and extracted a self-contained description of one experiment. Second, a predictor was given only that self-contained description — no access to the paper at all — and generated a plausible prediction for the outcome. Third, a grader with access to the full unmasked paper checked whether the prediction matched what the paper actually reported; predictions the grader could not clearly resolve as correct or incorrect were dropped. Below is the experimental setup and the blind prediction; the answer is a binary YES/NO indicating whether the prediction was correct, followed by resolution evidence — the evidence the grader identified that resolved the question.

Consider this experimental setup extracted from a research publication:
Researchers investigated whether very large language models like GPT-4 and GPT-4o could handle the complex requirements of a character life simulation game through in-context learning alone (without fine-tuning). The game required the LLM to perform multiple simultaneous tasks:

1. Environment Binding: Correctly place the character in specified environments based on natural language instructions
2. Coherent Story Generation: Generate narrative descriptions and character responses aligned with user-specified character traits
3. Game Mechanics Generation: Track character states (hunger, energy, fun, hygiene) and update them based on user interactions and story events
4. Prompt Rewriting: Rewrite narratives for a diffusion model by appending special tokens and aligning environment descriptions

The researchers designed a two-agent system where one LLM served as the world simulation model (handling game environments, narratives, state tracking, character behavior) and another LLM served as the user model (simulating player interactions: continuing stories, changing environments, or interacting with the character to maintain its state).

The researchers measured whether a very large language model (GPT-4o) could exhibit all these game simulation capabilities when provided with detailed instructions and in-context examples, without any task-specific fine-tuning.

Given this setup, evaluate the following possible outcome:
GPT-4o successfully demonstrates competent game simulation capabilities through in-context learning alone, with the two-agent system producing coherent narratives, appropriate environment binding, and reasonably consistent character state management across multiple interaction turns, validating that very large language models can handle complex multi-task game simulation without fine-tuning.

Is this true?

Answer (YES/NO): YES